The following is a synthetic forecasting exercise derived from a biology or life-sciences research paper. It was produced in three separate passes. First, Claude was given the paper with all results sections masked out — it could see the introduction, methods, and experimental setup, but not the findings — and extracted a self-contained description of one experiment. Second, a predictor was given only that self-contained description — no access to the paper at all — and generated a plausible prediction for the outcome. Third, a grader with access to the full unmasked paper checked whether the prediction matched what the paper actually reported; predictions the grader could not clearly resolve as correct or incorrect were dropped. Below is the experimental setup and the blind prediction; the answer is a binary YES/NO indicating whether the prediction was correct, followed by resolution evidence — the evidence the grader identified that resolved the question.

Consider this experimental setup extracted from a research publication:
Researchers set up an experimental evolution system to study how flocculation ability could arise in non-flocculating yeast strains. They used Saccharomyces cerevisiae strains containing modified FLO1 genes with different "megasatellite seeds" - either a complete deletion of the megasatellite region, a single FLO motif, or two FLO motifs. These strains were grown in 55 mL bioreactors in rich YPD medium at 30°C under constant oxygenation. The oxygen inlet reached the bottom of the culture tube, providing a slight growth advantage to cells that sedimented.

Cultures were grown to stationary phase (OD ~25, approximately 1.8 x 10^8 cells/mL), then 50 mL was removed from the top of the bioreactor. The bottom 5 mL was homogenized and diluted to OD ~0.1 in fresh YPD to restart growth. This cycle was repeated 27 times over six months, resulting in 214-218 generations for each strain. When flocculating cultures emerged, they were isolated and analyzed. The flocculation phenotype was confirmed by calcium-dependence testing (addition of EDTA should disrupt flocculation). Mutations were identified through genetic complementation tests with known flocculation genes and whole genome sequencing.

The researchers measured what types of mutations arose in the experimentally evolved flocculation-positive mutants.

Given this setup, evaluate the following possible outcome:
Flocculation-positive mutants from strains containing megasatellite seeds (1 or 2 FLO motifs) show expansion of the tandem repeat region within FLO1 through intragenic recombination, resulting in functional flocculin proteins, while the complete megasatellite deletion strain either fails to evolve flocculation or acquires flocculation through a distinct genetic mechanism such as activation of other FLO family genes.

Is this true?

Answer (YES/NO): NO